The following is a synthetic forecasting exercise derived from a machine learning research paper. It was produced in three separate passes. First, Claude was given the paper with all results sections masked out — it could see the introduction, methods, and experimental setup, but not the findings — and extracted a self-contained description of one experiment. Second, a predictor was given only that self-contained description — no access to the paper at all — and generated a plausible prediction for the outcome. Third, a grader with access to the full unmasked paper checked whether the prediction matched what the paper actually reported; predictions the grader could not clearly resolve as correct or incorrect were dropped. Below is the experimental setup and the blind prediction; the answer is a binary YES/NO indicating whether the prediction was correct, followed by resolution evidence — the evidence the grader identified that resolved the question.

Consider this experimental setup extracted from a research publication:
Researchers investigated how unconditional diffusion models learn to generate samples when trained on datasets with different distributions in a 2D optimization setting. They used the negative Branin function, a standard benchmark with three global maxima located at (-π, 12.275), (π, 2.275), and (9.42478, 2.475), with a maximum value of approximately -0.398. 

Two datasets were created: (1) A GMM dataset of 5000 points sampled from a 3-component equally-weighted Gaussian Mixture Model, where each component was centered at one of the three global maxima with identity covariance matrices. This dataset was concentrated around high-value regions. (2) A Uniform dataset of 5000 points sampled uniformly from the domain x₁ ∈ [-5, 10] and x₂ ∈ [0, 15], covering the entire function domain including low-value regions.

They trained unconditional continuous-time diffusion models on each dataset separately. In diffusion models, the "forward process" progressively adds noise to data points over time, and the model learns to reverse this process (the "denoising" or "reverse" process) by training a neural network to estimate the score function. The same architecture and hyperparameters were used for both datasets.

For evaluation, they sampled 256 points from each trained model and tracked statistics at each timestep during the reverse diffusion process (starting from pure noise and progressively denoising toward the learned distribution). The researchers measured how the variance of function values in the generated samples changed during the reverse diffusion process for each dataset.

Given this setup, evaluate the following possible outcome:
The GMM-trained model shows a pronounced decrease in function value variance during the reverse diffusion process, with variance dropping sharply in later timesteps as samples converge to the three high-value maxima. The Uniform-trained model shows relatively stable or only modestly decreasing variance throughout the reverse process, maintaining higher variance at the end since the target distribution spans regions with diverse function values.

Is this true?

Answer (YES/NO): NO